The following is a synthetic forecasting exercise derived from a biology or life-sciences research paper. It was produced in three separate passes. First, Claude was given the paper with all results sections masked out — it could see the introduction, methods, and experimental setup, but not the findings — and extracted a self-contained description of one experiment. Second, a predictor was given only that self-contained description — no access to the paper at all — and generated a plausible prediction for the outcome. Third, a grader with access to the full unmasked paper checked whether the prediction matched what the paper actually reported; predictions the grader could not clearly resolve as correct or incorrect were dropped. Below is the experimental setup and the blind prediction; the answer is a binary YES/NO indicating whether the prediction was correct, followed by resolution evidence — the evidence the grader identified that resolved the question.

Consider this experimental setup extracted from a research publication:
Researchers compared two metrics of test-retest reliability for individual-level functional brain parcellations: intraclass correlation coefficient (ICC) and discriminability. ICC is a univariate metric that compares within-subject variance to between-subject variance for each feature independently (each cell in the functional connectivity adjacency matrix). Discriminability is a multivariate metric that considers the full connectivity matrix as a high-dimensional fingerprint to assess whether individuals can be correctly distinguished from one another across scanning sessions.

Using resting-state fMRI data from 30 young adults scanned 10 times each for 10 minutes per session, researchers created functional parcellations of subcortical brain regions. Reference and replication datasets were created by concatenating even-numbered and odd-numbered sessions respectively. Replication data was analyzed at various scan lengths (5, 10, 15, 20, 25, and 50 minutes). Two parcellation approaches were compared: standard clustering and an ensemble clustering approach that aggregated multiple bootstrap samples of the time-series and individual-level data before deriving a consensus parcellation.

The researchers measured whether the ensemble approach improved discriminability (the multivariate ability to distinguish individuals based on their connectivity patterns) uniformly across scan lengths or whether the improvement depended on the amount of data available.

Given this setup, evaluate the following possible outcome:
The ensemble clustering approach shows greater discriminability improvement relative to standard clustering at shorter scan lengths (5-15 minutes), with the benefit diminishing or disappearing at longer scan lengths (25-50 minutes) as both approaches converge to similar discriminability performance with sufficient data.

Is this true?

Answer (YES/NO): NO